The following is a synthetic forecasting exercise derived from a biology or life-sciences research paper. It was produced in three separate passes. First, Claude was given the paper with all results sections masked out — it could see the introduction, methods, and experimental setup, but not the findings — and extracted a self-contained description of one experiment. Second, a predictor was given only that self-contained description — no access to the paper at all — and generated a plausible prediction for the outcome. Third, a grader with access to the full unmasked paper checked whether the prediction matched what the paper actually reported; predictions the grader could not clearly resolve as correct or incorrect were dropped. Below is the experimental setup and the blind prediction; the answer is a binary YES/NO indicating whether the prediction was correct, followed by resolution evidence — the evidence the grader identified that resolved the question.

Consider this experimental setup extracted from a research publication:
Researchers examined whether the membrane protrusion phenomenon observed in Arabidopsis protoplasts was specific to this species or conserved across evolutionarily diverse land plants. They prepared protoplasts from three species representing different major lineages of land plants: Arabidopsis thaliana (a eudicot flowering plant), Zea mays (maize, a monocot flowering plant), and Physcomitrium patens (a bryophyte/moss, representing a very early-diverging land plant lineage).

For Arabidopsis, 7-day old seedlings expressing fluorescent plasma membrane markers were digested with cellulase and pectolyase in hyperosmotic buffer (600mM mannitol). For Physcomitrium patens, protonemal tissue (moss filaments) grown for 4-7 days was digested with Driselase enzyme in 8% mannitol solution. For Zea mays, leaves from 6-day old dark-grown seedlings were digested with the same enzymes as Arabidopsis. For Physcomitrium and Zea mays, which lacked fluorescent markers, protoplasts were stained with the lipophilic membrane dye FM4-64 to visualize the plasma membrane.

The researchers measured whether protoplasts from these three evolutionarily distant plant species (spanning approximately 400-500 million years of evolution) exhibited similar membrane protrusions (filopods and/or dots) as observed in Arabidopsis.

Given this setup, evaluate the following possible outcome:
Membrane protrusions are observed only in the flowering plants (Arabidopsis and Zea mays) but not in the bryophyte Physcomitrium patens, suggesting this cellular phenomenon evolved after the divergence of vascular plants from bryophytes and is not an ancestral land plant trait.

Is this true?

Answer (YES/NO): NO